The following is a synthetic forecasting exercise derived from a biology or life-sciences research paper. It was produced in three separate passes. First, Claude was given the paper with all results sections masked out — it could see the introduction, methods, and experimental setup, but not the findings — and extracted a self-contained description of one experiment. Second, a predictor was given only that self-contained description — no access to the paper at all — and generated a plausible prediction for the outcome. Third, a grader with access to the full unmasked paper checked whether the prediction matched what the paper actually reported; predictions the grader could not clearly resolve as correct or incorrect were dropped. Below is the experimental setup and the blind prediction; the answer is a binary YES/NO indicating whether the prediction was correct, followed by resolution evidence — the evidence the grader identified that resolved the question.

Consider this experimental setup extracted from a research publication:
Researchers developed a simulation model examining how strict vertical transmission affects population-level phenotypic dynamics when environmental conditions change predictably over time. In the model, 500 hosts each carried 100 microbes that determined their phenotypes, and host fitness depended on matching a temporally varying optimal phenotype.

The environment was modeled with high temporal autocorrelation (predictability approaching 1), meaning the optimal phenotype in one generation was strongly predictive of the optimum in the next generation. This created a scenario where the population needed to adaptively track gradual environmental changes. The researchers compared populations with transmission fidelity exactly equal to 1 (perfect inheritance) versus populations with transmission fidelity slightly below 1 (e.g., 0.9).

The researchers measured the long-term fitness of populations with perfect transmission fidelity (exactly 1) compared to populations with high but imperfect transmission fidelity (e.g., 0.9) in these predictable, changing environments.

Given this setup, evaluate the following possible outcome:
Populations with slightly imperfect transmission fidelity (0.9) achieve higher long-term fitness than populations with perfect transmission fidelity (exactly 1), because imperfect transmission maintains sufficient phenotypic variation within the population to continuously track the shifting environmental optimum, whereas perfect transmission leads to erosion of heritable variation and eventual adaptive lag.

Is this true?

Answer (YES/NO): YES